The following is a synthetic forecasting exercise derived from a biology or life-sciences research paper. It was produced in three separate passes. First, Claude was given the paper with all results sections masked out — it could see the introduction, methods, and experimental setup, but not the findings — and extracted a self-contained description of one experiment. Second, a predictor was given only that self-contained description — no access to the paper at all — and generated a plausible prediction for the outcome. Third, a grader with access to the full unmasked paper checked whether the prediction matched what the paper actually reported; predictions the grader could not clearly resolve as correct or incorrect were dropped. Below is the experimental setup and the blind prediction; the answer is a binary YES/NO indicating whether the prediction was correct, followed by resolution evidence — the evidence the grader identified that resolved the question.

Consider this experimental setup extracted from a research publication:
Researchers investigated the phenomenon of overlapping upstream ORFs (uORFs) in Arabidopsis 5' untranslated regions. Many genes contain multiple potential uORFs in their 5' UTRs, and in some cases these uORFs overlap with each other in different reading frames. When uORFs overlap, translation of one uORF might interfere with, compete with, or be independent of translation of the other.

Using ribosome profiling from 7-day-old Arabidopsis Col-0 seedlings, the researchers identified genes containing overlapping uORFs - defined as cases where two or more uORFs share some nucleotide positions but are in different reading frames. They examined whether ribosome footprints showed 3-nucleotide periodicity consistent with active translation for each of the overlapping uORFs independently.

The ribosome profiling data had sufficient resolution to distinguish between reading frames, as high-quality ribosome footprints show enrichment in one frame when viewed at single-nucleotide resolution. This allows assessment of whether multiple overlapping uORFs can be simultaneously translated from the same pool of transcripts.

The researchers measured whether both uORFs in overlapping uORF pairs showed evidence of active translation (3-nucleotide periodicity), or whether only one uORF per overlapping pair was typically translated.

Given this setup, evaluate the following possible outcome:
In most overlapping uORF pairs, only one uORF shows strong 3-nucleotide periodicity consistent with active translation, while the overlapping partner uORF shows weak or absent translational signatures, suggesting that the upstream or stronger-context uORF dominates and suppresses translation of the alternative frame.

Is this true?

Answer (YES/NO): NO